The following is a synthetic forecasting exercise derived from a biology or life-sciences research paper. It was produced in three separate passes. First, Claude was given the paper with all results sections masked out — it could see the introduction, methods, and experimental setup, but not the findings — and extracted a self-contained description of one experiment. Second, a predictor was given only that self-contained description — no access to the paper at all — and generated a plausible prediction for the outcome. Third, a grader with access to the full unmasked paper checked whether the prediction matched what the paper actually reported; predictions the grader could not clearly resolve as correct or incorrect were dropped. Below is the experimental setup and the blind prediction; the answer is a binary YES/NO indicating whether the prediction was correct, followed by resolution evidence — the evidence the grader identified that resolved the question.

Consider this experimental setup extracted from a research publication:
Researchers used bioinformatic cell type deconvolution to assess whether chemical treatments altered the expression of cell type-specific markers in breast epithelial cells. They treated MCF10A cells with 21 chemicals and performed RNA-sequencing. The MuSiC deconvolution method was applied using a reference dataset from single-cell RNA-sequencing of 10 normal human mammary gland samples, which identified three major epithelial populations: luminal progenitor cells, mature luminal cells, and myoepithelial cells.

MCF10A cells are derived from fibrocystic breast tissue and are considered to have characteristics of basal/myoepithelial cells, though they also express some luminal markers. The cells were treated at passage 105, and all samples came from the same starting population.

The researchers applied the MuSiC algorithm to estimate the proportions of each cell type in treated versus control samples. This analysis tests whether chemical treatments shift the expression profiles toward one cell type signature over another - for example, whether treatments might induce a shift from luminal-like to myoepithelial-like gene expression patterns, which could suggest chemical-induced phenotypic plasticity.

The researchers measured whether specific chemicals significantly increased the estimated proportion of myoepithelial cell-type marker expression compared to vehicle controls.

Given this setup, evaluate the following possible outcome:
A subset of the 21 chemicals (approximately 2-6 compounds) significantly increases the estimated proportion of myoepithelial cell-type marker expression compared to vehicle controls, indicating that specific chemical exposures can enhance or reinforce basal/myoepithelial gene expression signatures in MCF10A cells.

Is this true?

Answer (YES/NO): YES